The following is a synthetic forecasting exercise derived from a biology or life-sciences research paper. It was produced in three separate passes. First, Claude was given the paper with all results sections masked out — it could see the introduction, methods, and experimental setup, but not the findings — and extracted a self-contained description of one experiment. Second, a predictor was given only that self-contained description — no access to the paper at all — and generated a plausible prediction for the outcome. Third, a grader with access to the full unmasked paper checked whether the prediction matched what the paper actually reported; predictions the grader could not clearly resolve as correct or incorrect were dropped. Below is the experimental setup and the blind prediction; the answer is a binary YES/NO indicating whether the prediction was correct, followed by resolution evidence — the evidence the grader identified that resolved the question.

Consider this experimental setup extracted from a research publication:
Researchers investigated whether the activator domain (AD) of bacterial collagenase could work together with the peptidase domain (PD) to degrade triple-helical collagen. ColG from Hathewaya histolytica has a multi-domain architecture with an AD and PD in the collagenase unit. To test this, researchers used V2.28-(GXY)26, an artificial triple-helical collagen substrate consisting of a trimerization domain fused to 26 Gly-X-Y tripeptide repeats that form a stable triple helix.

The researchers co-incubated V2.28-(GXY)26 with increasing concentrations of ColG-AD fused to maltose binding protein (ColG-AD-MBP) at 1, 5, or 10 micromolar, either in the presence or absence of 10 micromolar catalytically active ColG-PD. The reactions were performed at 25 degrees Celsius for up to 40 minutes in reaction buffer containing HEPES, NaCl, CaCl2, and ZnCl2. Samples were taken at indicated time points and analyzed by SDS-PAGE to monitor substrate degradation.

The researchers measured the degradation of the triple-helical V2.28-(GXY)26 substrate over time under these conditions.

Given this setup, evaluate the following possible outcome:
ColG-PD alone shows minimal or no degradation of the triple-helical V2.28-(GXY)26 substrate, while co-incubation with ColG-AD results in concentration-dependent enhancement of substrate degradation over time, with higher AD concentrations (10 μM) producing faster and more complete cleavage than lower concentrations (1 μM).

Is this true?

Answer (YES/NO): YES